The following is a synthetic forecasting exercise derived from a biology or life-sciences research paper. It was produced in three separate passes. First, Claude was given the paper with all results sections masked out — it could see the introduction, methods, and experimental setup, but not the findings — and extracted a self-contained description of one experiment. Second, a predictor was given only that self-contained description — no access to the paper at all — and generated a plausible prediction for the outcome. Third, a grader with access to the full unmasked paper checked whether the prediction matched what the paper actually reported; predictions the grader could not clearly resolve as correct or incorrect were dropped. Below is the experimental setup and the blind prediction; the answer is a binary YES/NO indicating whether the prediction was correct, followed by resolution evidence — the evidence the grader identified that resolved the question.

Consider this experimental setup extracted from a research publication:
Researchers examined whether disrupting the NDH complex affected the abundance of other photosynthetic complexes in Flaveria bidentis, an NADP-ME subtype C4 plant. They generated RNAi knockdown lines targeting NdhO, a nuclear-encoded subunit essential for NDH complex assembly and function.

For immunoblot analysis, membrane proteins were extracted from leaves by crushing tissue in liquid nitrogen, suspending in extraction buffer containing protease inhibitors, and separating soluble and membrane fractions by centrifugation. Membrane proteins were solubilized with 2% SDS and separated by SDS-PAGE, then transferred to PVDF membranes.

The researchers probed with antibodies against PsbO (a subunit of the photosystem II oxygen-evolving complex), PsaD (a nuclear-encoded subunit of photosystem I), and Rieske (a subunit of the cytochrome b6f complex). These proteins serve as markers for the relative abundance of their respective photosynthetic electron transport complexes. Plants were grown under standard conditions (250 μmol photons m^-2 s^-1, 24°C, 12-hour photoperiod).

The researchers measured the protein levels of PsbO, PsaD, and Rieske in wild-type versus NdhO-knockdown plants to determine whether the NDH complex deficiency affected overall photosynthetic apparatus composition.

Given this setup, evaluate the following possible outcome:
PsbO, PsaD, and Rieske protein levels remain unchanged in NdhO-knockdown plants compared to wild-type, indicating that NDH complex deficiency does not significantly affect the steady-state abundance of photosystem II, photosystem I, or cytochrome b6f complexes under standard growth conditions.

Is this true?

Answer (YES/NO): NO